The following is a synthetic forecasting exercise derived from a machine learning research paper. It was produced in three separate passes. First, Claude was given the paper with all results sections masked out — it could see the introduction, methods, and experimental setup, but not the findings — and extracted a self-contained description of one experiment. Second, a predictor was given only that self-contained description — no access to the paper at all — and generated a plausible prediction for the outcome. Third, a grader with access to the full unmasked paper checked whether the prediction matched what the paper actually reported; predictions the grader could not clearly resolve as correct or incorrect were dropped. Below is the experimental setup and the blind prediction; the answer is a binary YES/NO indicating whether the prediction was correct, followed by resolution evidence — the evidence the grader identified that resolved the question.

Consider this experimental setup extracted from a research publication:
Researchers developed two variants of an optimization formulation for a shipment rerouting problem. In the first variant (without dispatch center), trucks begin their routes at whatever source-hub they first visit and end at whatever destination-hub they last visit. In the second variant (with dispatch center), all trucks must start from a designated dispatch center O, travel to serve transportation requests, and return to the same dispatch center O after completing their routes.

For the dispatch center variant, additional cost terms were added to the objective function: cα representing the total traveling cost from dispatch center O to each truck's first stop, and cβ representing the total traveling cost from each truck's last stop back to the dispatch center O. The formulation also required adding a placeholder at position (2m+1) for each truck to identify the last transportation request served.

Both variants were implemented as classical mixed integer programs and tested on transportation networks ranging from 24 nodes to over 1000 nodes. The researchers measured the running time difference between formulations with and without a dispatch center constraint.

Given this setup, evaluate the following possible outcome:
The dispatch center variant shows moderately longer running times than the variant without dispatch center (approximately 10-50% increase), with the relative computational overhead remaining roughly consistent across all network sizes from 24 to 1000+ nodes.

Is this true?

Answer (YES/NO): NO